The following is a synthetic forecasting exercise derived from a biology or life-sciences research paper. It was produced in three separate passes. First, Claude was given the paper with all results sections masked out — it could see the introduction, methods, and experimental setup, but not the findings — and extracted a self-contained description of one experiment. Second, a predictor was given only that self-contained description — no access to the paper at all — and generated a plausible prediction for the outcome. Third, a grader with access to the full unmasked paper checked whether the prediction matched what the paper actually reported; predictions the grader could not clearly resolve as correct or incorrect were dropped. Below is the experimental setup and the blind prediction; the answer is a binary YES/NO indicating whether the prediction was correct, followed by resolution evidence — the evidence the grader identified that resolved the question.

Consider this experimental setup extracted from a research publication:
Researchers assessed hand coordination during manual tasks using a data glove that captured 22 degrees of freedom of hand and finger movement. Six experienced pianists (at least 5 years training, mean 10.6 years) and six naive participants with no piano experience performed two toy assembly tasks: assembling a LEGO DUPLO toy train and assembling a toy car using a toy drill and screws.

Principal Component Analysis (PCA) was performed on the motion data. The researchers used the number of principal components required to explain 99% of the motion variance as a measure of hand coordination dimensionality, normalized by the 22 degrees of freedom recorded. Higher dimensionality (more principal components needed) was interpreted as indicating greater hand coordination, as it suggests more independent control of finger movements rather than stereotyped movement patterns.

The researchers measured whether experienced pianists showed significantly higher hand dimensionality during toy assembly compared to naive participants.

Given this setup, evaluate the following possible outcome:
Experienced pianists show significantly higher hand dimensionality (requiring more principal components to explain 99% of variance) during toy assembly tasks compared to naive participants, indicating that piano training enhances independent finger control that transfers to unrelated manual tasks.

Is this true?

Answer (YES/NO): YES